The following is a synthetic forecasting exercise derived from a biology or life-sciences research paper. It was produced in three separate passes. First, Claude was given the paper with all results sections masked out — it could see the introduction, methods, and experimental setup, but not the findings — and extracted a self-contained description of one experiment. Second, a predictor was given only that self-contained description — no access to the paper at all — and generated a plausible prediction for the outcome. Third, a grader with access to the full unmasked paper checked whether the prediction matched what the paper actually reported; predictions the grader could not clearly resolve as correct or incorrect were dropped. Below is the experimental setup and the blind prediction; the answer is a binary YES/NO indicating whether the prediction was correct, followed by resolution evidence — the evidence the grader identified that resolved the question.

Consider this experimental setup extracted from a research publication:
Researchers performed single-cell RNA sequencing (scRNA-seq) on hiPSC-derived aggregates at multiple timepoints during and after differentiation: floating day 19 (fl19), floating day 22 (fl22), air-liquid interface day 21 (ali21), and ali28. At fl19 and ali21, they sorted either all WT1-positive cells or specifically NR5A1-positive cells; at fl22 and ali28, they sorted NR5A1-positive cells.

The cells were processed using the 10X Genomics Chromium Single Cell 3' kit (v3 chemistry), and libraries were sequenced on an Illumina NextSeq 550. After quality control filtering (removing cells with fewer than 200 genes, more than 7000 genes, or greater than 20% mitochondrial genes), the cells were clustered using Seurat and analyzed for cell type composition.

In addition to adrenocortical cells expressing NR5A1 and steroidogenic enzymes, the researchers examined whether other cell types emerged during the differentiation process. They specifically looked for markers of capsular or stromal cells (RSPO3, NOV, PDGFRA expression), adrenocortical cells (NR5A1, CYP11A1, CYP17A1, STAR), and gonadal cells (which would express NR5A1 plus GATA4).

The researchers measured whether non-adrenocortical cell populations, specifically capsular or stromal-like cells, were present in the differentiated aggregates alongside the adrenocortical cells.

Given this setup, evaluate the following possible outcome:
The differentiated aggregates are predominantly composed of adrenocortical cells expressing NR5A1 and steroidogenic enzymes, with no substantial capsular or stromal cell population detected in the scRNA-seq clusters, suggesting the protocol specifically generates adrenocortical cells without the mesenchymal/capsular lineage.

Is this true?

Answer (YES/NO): NO